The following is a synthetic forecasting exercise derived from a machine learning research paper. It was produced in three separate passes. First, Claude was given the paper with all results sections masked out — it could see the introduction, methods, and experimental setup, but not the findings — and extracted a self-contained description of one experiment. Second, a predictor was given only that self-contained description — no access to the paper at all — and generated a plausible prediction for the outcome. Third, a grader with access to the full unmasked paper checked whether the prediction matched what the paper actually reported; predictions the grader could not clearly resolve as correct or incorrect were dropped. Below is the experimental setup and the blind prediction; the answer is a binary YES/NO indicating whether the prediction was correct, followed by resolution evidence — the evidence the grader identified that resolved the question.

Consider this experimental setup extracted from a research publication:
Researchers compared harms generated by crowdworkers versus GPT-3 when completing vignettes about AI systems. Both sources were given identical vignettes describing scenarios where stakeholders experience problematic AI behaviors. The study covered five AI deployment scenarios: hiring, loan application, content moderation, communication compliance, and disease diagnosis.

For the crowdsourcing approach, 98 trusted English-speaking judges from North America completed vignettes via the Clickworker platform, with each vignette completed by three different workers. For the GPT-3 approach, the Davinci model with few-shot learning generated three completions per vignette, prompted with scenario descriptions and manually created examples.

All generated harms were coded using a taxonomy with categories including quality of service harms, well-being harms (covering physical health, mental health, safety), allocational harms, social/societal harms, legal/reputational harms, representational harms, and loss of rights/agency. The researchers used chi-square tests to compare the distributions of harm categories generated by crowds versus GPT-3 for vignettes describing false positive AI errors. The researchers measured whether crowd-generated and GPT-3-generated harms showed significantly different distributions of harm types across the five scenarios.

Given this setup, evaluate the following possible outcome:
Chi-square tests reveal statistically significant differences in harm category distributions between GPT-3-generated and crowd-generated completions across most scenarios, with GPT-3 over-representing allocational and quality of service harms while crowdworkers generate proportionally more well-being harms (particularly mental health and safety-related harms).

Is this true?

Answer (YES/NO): NO